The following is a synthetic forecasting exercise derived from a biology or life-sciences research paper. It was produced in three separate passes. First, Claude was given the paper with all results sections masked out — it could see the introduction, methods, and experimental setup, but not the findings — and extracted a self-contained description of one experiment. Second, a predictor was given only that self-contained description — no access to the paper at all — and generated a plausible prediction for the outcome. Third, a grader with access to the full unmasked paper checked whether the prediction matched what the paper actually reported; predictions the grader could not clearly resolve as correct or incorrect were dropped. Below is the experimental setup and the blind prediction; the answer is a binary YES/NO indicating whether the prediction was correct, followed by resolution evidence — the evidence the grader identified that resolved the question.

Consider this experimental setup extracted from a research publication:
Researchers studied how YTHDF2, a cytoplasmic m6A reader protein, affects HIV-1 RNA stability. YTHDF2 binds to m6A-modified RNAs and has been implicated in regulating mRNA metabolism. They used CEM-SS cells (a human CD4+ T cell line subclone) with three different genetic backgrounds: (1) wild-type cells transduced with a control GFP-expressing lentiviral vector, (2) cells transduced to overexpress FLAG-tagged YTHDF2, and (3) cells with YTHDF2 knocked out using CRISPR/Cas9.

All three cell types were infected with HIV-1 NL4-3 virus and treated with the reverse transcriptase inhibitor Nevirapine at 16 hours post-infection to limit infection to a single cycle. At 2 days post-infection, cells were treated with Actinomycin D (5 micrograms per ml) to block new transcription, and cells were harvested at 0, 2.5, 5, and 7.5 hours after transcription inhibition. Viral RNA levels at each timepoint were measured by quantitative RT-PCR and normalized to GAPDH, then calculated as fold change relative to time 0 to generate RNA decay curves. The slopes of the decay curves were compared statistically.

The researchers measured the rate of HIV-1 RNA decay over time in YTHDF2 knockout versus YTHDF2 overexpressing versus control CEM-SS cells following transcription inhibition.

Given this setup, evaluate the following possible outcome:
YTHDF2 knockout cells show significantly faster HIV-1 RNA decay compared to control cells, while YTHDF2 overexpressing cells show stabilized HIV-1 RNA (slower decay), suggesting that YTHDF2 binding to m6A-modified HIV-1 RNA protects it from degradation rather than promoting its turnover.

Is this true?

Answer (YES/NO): YES